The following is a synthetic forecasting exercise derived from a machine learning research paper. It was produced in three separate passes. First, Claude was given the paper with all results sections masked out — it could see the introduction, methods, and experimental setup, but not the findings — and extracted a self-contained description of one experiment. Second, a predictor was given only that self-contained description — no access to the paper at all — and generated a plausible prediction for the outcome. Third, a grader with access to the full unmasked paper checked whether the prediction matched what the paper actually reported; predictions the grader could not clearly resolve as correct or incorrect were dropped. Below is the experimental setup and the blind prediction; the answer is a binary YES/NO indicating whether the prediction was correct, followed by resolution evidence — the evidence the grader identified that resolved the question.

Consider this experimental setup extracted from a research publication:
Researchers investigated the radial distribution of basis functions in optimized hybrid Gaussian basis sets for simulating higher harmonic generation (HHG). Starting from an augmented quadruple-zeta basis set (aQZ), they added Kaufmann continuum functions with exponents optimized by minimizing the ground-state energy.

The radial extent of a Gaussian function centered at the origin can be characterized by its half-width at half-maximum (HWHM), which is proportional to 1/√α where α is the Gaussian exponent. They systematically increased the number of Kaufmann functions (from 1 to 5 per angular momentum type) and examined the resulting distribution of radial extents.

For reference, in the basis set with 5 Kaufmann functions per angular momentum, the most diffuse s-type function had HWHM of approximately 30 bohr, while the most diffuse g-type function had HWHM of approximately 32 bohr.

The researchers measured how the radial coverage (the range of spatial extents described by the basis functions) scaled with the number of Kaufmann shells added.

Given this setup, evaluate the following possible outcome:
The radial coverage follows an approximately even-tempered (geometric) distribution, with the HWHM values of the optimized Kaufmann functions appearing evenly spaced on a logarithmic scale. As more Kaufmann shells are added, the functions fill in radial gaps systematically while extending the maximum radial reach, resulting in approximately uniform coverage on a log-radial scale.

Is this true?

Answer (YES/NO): NO